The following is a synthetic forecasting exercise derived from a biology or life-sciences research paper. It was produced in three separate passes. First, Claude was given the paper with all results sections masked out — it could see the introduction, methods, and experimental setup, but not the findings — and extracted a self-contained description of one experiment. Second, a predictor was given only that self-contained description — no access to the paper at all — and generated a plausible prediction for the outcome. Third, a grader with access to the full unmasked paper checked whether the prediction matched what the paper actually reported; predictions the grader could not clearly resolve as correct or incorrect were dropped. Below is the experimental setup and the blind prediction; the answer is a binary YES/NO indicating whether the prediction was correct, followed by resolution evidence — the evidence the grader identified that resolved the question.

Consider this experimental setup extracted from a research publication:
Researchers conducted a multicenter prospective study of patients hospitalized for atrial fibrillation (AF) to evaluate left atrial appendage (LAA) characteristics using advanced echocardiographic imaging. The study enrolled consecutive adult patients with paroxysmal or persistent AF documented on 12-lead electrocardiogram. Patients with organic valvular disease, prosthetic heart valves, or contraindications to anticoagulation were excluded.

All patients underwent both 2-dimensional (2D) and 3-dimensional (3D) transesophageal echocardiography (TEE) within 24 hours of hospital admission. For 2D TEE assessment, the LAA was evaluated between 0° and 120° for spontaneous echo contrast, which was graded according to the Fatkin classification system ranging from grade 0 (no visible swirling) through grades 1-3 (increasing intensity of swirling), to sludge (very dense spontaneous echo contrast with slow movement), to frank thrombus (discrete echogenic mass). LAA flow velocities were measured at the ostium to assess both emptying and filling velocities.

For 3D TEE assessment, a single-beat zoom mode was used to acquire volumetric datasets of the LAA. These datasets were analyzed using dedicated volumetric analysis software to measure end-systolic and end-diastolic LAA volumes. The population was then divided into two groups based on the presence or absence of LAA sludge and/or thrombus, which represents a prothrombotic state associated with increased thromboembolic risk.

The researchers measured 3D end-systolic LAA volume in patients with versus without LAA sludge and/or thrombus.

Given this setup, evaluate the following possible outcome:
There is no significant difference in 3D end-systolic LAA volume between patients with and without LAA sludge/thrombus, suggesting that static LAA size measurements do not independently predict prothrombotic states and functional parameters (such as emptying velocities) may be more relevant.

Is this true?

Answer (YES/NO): NO